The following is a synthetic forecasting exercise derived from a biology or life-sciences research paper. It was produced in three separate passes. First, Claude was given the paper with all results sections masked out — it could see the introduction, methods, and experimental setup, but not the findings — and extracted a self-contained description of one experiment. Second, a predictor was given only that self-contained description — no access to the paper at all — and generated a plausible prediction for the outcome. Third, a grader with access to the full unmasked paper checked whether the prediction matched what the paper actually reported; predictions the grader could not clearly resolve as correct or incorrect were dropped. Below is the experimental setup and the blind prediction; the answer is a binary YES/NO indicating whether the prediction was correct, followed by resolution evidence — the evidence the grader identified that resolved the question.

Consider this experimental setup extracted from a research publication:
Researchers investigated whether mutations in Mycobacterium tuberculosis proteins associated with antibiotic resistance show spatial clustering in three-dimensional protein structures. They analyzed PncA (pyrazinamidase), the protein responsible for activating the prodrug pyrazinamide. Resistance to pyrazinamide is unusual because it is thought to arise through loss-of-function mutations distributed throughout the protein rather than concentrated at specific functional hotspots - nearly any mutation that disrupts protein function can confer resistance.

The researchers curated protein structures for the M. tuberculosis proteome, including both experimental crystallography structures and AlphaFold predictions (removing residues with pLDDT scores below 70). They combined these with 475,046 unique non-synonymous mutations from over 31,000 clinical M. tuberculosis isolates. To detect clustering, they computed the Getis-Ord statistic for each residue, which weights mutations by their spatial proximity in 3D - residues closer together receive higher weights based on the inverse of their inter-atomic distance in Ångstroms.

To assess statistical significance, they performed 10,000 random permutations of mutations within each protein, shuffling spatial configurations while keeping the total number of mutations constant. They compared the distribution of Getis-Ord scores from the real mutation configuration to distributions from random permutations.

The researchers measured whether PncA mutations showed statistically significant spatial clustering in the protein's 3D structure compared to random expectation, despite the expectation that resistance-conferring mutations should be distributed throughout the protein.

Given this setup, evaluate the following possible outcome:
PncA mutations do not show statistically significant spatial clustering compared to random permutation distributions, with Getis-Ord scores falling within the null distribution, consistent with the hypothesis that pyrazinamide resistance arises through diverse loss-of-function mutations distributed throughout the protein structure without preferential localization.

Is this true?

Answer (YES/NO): NO